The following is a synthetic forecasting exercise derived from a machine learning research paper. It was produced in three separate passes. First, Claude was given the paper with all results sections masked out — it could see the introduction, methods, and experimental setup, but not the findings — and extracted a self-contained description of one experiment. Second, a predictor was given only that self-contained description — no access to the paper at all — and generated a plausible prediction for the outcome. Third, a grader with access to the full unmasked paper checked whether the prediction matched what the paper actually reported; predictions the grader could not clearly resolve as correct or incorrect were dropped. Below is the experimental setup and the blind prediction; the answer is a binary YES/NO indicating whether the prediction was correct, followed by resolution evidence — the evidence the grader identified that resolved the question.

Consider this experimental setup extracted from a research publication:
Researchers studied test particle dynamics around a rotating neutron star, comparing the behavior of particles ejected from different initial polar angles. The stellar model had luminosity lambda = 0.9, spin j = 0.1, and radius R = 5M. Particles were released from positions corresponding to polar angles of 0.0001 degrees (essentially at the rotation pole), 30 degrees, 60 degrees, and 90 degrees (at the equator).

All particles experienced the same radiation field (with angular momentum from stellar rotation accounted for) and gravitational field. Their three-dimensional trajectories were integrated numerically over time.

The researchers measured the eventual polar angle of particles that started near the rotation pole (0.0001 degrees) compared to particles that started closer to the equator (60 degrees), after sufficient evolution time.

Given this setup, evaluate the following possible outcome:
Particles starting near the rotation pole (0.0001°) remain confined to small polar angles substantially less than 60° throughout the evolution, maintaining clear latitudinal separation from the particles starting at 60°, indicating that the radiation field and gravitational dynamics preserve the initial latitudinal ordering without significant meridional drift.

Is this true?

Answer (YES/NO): NO